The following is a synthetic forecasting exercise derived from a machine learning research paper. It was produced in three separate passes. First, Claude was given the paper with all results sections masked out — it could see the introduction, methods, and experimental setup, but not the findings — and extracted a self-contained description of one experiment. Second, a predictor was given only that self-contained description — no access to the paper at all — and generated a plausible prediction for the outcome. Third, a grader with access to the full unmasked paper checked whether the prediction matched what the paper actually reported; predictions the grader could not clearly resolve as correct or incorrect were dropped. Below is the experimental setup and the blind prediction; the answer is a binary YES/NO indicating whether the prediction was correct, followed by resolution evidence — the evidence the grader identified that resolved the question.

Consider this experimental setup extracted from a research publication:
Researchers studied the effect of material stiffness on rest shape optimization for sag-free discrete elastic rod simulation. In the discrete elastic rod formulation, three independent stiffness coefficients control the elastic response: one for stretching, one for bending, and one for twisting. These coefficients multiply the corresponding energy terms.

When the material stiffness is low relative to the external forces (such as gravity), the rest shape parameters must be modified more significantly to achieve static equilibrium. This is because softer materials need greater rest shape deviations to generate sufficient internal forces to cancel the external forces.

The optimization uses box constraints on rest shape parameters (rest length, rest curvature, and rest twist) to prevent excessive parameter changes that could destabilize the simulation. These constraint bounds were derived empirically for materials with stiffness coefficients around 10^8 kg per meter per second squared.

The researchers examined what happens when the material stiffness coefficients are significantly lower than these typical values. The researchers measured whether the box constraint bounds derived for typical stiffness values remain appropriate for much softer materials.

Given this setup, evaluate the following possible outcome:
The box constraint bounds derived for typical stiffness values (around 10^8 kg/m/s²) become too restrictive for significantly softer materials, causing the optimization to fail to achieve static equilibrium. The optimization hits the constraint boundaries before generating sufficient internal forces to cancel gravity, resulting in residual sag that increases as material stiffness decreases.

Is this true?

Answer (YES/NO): YES